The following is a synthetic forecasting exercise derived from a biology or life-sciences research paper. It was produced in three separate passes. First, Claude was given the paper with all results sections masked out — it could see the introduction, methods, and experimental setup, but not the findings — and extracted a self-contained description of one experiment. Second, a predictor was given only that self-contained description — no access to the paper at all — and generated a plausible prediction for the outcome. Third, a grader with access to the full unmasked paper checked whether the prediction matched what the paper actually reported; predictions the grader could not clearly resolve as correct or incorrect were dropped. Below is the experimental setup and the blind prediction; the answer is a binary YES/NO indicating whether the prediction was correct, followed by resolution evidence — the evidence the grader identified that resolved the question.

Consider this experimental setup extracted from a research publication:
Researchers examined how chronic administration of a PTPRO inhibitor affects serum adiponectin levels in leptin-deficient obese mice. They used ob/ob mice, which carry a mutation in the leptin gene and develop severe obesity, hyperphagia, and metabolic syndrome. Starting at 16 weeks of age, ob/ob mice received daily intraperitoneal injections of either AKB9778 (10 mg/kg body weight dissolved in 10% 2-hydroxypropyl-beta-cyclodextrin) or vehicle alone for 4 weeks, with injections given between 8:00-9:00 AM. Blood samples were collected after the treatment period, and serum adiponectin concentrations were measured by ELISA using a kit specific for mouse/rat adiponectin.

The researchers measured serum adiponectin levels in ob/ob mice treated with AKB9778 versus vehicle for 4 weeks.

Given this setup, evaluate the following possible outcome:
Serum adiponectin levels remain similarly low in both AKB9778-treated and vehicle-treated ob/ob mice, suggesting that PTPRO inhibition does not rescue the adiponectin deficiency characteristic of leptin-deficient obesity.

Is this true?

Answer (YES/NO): NO